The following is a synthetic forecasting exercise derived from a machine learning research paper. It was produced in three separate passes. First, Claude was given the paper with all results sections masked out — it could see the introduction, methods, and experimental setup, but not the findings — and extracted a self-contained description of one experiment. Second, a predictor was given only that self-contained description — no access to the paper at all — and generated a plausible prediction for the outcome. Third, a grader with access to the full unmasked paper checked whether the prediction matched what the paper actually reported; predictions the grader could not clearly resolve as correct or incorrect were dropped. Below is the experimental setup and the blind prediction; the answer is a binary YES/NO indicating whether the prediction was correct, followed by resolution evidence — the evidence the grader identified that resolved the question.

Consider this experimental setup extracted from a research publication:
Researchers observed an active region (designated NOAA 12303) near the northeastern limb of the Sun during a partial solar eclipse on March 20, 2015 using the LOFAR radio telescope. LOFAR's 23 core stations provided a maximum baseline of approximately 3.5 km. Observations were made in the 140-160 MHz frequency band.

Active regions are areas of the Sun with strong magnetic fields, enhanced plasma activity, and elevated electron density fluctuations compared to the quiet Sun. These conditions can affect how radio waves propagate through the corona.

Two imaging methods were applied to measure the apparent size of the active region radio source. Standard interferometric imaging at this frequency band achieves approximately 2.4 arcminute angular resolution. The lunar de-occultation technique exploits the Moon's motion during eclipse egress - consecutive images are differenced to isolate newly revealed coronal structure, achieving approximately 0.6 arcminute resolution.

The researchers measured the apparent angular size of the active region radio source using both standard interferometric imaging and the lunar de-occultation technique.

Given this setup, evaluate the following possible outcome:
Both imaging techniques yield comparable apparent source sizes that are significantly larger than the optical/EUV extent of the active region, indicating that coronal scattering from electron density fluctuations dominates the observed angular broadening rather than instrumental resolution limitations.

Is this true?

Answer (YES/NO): YES